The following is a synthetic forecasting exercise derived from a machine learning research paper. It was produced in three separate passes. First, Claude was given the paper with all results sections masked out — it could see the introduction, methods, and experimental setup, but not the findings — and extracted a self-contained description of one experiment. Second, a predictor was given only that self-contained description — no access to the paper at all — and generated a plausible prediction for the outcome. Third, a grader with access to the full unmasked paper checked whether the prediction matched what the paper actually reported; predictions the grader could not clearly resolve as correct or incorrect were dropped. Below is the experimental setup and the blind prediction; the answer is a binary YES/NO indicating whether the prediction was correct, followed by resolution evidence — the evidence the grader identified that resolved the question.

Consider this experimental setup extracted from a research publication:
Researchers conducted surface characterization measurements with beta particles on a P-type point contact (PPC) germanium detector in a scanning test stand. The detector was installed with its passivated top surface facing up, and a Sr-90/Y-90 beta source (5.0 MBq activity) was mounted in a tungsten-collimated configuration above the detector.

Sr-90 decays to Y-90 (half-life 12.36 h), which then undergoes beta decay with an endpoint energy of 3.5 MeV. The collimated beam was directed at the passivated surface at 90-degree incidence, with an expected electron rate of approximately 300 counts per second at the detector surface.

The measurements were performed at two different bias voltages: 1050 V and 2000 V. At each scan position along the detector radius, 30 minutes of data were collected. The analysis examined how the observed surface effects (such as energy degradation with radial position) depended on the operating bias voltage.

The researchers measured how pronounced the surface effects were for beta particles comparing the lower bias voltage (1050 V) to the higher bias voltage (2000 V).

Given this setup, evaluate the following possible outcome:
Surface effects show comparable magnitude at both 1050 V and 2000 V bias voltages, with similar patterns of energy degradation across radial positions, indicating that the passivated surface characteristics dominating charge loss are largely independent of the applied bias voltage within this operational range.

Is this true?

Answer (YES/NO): NO